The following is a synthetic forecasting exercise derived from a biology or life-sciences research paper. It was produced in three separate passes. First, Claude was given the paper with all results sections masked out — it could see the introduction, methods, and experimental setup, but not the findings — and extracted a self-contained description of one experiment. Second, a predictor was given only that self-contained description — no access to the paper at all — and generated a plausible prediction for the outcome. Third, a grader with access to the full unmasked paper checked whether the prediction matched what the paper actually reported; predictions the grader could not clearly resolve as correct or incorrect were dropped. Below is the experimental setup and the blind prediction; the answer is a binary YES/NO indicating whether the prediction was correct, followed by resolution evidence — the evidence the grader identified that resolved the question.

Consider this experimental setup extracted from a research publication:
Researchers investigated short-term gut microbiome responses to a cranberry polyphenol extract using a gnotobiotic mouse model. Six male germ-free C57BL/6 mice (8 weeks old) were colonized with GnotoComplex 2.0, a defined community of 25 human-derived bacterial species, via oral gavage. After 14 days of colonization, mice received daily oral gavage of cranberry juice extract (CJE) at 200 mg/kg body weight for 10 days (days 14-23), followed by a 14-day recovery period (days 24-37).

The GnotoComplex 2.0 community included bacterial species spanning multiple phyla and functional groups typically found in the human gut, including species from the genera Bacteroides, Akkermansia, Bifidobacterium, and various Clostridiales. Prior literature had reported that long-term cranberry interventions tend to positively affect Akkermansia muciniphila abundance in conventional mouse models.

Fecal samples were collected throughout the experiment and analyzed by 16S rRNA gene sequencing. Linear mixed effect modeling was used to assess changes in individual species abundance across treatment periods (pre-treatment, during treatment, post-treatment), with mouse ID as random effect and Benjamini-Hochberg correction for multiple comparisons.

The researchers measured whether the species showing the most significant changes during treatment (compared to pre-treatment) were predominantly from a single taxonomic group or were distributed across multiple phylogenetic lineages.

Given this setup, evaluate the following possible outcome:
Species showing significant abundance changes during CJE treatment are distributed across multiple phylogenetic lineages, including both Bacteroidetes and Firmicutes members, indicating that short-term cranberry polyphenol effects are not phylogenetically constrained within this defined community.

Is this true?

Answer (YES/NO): NO